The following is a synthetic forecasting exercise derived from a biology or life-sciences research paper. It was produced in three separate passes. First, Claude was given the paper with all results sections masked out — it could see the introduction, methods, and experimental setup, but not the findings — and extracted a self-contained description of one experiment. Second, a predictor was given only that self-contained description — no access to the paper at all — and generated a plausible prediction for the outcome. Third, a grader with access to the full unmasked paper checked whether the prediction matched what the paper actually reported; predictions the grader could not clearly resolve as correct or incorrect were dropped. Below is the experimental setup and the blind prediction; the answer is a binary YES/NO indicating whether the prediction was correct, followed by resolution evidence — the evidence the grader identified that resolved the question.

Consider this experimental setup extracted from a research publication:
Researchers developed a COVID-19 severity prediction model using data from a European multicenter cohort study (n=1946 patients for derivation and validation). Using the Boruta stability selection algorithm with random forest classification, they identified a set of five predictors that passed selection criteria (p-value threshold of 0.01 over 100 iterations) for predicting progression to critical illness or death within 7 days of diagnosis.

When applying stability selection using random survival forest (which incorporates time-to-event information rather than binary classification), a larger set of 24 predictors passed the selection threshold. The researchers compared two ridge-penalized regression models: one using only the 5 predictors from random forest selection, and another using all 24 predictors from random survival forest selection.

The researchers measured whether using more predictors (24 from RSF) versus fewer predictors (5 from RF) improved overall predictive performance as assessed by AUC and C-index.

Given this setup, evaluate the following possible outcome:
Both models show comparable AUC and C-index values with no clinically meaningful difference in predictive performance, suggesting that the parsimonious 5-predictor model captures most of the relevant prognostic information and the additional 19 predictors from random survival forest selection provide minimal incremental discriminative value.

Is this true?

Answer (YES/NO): YES